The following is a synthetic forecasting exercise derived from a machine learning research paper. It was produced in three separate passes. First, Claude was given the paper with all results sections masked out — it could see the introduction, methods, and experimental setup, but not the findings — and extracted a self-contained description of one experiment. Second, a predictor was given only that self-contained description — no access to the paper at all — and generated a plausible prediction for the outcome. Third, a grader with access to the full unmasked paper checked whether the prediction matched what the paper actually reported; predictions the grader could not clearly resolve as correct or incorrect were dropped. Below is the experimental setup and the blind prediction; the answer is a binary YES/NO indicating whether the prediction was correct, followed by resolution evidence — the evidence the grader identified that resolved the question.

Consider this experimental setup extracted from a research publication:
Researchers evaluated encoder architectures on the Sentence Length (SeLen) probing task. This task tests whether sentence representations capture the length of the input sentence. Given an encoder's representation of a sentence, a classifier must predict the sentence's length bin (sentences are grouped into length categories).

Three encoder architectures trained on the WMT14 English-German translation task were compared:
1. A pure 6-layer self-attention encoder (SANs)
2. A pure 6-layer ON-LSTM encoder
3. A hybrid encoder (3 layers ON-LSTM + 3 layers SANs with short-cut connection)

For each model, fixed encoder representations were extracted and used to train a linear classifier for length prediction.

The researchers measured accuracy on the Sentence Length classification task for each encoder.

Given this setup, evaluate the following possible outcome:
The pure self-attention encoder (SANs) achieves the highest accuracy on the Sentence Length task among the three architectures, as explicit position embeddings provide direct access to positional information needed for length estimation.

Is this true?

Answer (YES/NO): YES